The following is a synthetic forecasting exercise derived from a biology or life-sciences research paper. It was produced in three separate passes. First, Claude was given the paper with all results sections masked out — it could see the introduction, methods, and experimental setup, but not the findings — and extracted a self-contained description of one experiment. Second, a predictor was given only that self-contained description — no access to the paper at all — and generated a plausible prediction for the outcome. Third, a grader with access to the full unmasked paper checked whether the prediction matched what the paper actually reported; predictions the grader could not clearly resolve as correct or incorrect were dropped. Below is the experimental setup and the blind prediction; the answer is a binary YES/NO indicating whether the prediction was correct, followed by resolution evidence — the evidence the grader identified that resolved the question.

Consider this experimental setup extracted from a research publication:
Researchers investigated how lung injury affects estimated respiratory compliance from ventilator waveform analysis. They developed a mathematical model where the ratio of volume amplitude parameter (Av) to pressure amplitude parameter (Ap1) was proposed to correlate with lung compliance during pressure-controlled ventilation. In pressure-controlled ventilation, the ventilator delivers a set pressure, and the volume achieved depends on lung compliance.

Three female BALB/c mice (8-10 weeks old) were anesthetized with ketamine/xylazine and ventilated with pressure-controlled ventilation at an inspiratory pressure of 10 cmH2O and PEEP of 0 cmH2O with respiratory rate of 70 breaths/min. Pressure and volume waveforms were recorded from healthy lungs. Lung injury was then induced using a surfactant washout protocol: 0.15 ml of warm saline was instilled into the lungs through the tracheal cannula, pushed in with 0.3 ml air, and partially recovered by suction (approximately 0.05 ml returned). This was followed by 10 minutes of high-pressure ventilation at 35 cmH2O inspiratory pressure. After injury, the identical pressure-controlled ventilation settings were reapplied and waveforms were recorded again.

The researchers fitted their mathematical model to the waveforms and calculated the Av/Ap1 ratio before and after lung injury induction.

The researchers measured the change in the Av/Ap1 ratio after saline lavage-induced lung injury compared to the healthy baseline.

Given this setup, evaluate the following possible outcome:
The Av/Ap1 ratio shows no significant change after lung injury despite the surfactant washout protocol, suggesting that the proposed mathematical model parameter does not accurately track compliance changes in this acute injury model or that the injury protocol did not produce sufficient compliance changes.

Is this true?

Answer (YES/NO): NO